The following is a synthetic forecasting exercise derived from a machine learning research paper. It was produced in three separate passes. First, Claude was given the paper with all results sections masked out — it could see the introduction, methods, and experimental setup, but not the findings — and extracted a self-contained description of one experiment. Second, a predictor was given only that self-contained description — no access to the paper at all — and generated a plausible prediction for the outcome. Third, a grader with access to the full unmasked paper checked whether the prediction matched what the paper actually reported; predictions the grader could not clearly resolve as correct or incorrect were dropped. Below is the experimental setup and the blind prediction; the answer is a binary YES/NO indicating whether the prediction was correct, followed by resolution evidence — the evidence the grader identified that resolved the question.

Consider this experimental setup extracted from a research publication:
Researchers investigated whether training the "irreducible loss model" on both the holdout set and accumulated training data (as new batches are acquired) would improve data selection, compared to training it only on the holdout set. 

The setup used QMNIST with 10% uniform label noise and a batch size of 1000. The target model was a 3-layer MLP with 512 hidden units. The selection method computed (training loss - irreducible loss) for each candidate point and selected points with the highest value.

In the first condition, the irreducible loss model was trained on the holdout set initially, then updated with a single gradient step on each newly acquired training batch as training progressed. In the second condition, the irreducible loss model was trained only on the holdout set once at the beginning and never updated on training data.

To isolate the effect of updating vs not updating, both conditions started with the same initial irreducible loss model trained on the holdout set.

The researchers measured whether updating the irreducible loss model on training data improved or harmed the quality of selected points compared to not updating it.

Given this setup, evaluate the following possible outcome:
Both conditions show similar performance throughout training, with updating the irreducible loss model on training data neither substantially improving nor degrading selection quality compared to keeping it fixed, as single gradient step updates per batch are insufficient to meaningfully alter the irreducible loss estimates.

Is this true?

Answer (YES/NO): NO